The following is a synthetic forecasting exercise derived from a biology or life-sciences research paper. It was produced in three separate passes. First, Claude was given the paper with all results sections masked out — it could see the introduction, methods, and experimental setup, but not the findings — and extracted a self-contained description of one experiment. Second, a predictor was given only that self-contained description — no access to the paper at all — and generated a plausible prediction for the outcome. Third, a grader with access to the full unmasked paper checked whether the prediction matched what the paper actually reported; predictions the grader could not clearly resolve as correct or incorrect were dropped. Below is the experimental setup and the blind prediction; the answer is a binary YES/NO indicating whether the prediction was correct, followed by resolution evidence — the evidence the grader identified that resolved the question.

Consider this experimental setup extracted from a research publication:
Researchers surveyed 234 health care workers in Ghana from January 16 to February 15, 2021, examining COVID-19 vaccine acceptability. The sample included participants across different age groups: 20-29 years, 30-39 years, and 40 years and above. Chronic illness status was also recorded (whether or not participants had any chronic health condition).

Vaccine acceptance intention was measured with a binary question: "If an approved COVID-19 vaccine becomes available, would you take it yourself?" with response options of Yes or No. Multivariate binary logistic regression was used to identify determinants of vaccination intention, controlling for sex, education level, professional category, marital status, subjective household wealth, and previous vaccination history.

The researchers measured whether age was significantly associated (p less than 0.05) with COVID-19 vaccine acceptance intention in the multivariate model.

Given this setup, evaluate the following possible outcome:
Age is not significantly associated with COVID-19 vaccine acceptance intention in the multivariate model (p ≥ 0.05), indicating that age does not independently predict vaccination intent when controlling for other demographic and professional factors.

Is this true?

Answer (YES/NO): YES